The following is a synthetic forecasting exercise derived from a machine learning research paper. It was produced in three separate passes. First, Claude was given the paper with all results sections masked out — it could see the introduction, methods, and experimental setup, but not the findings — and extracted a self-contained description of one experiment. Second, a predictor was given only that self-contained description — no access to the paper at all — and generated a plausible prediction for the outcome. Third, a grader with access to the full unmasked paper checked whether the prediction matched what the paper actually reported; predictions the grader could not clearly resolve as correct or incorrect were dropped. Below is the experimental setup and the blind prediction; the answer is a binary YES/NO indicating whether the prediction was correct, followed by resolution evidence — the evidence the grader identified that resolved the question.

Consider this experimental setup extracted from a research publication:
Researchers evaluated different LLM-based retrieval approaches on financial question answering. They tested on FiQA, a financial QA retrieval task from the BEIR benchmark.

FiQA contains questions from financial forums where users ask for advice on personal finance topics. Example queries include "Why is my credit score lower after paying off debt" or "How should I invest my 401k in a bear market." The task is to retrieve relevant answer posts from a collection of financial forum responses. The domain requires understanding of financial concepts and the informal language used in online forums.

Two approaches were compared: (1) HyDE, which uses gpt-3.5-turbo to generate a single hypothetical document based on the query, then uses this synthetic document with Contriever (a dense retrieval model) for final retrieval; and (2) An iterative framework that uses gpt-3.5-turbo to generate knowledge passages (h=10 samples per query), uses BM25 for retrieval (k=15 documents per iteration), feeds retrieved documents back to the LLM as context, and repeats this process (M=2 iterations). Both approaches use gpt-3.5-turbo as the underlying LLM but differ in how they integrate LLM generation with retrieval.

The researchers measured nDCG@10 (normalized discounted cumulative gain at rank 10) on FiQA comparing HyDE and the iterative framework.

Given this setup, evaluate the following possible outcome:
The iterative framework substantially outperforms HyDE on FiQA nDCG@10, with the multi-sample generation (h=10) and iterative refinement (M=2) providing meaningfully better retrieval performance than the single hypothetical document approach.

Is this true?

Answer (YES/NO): NO